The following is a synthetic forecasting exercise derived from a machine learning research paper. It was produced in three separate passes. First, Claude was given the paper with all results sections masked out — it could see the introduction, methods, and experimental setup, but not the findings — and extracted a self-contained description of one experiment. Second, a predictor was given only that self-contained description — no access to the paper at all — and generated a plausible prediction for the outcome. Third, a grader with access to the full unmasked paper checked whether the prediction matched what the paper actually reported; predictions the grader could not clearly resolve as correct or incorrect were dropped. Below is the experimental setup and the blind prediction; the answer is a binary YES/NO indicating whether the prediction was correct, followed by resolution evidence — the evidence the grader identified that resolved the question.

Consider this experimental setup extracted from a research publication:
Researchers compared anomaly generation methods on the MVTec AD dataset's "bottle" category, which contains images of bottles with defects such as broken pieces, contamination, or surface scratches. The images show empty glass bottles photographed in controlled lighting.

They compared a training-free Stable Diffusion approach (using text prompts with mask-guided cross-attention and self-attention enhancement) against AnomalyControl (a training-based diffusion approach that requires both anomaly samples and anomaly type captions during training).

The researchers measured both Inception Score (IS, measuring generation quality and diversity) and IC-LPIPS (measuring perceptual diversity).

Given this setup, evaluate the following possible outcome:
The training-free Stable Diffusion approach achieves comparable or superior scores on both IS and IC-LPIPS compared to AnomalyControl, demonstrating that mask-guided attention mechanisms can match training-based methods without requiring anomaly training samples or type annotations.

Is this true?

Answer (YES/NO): NO